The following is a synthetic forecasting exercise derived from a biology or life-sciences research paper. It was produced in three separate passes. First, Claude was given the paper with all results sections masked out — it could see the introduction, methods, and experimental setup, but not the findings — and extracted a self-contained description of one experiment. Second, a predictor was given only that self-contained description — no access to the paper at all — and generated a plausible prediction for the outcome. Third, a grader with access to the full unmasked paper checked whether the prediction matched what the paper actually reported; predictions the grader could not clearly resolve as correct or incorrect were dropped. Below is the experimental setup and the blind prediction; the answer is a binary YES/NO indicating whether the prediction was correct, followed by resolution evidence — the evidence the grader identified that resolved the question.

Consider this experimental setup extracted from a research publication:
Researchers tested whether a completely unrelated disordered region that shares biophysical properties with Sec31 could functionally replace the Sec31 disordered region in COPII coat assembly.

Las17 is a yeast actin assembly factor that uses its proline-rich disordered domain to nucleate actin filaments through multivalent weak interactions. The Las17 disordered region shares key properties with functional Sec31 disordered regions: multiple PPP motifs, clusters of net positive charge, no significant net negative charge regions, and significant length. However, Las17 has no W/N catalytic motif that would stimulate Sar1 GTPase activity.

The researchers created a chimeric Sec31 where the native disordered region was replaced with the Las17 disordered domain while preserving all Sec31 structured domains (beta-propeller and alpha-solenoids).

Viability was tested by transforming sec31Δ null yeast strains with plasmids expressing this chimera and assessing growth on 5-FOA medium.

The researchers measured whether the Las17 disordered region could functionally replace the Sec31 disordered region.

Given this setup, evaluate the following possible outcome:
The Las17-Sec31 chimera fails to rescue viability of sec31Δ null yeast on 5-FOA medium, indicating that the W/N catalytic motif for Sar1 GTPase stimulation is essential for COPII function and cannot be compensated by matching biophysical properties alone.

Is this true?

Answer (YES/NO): NO